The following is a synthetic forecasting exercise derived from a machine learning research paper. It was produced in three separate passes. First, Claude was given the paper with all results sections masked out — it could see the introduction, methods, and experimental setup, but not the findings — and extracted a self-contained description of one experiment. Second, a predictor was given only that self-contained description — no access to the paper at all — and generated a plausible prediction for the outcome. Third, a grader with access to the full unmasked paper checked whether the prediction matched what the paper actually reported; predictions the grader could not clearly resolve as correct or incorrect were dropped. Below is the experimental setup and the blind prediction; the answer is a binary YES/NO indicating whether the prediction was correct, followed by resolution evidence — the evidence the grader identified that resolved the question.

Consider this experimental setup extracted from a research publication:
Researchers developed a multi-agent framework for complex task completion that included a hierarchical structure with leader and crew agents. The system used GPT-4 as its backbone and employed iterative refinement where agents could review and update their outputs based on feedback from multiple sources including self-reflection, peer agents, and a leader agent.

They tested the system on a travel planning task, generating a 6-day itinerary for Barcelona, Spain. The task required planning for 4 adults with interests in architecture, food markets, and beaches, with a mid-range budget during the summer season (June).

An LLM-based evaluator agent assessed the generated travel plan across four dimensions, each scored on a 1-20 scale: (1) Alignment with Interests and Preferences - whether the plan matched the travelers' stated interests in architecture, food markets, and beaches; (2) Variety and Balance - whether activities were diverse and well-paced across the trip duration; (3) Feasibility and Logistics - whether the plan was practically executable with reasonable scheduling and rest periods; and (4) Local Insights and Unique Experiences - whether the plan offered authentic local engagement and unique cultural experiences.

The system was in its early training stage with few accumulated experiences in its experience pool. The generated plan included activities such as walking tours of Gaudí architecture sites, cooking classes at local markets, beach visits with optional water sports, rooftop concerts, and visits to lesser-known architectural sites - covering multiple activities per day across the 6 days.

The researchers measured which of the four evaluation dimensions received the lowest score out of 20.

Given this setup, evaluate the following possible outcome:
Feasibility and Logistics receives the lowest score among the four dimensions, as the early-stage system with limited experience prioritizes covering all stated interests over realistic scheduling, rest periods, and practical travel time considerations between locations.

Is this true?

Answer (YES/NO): YES